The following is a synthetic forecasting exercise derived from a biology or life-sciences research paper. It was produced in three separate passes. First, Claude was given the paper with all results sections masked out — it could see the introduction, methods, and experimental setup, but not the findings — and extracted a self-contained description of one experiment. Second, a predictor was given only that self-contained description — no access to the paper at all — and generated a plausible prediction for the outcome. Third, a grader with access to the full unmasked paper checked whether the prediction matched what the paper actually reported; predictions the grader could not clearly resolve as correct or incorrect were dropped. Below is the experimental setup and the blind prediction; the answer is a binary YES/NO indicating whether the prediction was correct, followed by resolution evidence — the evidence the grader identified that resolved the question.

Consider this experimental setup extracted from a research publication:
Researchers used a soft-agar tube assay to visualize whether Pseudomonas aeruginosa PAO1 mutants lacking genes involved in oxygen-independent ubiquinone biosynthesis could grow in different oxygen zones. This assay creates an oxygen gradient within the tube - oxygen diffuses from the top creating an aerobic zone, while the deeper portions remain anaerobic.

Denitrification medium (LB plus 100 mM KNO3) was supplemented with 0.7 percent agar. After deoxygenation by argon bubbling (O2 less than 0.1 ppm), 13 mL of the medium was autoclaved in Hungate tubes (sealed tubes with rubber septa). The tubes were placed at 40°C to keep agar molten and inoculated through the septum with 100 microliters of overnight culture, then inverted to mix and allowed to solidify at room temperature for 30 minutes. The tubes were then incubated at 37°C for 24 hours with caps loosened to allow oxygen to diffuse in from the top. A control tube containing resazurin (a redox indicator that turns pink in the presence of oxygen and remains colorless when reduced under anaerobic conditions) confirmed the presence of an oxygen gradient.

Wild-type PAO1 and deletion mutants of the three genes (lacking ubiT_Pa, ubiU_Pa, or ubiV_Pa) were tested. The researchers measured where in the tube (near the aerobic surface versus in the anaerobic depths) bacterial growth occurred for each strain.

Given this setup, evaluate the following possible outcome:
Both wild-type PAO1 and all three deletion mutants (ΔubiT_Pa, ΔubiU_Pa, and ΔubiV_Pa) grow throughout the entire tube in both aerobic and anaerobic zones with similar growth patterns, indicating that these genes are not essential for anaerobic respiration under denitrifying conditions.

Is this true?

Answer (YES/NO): NO